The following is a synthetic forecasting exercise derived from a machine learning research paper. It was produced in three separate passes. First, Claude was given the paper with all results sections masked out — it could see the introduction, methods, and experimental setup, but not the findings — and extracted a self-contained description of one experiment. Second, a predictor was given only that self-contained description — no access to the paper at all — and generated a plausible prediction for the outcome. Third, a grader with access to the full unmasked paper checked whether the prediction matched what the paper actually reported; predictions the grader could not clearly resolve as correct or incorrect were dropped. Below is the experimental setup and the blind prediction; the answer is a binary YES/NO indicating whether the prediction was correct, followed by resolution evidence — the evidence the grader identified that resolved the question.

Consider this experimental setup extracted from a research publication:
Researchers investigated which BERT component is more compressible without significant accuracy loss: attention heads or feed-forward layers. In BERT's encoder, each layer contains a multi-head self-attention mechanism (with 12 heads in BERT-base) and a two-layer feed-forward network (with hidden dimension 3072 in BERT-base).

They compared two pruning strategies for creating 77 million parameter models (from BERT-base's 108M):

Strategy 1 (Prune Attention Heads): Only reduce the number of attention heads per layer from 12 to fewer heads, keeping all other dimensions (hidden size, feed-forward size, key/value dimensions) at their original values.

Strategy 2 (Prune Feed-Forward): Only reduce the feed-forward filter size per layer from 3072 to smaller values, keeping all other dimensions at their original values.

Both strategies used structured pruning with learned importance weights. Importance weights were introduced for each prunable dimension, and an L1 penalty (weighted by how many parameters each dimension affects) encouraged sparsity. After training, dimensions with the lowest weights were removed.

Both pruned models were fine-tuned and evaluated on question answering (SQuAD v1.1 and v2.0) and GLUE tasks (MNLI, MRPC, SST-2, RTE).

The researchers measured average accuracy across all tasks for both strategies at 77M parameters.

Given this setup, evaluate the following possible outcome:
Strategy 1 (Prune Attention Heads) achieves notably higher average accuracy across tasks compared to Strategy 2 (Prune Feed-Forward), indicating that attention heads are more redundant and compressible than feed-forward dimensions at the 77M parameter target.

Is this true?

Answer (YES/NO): NO